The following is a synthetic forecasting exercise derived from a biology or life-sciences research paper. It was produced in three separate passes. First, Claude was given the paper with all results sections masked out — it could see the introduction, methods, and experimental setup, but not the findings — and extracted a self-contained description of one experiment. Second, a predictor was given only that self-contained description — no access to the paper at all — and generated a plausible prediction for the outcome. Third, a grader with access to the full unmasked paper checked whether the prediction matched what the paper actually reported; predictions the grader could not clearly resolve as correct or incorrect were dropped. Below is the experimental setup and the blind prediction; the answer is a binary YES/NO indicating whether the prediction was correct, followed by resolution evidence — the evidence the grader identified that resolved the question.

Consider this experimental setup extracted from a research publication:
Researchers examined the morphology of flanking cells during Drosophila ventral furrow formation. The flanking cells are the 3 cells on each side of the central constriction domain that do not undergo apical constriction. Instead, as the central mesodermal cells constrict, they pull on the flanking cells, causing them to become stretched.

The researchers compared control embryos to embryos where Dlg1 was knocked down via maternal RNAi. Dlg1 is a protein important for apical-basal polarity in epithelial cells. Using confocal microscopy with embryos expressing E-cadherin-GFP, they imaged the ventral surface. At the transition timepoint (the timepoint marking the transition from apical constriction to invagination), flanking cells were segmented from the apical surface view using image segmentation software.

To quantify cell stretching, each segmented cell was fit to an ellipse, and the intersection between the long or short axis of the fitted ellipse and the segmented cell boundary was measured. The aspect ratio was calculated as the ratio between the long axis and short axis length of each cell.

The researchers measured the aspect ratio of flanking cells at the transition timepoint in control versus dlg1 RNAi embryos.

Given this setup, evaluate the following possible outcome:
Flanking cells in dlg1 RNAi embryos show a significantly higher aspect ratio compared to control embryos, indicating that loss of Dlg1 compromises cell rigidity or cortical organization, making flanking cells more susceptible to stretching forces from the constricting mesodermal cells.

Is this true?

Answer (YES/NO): YES